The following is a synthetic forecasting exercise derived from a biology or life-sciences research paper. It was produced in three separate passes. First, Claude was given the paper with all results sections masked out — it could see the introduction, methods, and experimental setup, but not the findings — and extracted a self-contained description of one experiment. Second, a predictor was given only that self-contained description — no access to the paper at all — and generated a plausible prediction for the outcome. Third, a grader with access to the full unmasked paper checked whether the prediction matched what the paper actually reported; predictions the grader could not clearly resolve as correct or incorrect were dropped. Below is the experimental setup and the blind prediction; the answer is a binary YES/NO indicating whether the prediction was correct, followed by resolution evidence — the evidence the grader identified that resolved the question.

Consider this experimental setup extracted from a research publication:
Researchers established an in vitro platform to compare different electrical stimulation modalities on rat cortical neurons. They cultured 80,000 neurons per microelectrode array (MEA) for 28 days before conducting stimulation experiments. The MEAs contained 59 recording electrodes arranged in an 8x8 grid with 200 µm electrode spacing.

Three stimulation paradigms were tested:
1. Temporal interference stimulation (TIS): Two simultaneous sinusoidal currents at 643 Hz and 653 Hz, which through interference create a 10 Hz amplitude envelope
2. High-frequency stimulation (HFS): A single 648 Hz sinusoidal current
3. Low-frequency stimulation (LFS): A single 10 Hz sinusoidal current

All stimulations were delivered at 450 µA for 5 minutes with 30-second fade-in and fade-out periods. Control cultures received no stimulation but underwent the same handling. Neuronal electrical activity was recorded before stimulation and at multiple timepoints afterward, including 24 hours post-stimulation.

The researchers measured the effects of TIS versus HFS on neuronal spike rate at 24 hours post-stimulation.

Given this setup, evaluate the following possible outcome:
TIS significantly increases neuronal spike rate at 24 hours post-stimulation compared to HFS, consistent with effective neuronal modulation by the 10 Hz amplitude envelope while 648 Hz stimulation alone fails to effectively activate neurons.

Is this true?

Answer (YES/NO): YES